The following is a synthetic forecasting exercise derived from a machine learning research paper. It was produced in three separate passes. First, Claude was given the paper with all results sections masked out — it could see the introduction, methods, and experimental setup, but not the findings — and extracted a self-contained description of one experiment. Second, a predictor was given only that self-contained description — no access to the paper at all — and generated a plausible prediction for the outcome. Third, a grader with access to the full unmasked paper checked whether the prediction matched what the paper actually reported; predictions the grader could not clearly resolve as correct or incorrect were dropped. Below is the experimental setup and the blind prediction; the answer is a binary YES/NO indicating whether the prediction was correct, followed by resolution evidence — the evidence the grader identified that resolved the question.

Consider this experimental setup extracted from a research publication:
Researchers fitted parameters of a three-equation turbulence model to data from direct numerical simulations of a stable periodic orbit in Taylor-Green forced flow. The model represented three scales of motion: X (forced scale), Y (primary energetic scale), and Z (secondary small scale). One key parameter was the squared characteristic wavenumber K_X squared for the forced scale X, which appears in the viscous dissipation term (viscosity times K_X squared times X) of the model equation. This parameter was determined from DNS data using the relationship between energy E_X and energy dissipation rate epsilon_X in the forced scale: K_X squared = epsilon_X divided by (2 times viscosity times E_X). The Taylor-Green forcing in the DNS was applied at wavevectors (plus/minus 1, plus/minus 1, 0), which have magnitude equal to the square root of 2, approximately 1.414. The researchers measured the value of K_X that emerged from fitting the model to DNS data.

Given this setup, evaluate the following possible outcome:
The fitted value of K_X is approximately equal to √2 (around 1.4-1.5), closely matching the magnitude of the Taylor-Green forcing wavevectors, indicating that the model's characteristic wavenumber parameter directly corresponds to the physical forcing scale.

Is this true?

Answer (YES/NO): YES